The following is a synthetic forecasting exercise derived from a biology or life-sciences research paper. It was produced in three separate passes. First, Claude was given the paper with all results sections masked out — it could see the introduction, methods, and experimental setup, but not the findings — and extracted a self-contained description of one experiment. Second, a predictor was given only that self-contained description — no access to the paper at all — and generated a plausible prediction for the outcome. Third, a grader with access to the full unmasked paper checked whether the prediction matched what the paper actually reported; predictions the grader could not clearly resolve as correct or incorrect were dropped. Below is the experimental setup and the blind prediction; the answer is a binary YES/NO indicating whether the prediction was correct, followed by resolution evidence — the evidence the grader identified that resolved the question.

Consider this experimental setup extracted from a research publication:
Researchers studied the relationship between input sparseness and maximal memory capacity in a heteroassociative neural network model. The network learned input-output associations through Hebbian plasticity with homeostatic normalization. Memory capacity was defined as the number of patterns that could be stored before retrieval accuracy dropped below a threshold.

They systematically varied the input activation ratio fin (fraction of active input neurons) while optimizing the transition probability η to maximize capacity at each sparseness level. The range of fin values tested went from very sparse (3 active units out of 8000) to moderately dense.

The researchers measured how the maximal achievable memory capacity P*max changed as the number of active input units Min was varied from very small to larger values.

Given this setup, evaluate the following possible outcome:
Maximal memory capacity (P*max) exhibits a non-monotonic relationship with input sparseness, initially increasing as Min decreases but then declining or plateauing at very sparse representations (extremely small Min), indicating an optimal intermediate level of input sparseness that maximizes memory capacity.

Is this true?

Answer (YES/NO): YES